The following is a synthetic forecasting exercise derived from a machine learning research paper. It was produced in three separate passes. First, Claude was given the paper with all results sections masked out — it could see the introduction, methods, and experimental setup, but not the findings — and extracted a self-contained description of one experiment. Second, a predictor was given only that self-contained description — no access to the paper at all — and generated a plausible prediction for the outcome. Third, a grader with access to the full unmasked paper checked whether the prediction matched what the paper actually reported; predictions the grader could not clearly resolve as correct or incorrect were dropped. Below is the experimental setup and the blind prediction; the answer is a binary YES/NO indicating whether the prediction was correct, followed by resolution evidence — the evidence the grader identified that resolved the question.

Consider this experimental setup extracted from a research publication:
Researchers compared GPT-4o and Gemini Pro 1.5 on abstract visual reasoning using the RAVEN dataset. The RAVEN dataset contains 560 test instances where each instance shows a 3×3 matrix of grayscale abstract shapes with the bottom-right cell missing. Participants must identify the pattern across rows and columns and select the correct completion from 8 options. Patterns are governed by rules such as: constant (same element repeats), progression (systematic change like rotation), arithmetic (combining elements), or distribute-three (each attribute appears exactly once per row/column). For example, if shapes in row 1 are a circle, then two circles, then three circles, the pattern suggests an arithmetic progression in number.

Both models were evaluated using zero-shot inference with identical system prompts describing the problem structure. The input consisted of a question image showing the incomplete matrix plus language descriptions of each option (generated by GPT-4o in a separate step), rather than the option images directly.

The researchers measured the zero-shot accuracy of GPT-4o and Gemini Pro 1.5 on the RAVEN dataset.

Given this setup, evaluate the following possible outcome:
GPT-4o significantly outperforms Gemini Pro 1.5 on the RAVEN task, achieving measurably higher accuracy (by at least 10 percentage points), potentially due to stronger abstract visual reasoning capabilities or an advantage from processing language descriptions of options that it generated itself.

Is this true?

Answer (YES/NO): NO